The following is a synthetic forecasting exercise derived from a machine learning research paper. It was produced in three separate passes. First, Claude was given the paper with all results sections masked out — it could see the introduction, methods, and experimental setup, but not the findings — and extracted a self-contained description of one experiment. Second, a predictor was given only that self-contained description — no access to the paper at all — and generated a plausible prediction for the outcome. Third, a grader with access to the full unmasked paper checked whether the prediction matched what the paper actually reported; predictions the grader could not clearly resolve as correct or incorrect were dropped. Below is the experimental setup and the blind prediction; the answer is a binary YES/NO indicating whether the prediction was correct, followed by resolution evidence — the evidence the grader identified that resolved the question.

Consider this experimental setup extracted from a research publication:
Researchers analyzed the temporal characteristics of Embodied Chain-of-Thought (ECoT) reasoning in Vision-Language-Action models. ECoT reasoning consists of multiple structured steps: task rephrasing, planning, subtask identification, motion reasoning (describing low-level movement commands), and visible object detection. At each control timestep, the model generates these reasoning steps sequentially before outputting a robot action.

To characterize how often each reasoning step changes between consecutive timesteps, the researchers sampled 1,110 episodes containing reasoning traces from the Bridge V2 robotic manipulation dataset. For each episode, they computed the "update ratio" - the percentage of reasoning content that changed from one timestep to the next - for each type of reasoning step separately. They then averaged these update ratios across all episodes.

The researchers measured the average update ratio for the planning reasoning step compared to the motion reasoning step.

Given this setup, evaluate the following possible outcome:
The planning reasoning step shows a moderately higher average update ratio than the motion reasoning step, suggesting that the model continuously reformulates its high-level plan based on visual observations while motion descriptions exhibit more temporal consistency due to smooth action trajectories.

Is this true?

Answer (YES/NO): NO